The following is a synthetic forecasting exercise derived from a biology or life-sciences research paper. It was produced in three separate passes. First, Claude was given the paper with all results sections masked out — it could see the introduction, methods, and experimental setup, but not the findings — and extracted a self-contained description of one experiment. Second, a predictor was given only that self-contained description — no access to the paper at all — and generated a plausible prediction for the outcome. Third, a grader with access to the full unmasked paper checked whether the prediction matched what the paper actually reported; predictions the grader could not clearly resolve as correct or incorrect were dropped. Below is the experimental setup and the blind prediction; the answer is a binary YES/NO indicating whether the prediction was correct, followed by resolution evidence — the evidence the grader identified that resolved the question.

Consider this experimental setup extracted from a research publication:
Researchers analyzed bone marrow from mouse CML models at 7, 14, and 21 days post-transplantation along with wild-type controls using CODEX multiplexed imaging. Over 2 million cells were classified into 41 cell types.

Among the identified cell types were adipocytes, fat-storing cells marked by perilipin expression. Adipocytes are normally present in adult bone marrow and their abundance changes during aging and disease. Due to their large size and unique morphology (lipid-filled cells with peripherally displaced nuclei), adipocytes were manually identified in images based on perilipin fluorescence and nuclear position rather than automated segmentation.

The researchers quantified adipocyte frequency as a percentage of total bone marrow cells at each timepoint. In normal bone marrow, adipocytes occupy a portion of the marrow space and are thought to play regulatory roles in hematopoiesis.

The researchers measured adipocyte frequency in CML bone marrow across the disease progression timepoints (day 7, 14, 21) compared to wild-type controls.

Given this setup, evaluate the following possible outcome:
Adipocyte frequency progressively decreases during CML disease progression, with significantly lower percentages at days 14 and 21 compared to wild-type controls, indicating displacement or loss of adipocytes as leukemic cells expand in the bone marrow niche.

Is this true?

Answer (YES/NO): NO